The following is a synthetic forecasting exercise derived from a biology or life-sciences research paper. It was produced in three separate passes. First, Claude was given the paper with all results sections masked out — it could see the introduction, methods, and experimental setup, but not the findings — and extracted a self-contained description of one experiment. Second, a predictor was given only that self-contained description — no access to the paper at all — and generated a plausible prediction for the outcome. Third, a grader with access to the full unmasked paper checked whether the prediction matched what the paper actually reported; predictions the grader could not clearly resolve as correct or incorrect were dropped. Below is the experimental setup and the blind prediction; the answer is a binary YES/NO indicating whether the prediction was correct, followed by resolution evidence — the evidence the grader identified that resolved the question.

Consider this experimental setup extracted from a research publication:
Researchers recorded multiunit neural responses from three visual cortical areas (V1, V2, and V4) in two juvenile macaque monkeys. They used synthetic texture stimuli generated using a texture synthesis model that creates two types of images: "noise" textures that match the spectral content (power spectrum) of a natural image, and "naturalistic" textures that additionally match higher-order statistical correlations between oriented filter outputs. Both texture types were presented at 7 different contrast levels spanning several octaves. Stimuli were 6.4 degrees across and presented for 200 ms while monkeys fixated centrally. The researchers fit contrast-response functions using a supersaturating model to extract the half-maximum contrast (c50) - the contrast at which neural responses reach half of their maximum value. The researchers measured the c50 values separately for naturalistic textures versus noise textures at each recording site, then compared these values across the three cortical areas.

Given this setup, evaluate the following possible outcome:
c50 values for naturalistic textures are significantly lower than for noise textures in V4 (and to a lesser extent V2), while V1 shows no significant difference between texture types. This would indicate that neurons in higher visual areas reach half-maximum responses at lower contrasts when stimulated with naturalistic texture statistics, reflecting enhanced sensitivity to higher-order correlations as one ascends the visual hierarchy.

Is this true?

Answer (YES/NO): YES